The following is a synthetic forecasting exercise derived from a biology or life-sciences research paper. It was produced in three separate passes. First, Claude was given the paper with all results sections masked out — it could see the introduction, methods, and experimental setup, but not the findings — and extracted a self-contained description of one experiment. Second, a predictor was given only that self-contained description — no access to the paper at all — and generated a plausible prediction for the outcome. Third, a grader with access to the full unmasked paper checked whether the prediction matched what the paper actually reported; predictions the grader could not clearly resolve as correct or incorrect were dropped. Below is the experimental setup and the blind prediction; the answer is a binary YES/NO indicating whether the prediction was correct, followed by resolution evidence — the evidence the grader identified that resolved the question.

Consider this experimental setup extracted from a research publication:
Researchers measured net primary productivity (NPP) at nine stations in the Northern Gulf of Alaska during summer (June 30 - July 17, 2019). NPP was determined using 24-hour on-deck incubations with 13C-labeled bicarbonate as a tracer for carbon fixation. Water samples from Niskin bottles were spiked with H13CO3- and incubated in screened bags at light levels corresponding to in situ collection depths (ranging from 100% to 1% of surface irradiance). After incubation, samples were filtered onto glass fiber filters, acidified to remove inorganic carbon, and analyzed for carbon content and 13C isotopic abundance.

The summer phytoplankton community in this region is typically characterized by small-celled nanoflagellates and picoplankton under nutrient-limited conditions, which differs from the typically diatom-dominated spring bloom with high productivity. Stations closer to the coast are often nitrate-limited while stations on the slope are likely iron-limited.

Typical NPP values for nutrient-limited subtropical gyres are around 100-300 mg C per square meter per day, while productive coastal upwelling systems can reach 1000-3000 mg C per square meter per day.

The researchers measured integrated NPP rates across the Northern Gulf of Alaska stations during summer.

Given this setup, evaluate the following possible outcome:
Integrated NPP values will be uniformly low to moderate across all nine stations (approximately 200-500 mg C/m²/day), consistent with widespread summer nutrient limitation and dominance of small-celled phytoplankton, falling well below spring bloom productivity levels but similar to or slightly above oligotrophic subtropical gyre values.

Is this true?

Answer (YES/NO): NO